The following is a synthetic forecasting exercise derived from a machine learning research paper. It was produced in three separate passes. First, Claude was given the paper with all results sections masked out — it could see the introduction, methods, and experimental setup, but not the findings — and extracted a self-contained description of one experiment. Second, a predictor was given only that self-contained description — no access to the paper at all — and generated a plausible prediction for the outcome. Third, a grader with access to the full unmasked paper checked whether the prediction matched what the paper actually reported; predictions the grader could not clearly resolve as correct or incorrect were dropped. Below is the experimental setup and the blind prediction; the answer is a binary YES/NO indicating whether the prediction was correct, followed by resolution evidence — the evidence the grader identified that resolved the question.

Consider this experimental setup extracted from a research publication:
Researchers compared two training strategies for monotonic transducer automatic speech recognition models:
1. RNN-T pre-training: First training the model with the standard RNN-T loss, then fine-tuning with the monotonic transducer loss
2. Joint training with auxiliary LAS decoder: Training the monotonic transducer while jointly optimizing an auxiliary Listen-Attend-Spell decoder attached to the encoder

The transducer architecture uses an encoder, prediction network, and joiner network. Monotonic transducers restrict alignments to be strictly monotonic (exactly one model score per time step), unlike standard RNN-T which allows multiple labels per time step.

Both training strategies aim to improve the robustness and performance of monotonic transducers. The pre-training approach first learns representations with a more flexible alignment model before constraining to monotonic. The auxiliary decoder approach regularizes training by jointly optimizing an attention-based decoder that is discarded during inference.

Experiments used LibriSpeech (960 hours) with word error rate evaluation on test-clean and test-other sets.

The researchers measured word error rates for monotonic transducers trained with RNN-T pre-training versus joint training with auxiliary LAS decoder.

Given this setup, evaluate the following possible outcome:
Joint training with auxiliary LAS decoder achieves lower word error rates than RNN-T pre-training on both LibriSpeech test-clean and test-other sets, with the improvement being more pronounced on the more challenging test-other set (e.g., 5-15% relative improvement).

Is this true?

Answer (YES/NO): NO